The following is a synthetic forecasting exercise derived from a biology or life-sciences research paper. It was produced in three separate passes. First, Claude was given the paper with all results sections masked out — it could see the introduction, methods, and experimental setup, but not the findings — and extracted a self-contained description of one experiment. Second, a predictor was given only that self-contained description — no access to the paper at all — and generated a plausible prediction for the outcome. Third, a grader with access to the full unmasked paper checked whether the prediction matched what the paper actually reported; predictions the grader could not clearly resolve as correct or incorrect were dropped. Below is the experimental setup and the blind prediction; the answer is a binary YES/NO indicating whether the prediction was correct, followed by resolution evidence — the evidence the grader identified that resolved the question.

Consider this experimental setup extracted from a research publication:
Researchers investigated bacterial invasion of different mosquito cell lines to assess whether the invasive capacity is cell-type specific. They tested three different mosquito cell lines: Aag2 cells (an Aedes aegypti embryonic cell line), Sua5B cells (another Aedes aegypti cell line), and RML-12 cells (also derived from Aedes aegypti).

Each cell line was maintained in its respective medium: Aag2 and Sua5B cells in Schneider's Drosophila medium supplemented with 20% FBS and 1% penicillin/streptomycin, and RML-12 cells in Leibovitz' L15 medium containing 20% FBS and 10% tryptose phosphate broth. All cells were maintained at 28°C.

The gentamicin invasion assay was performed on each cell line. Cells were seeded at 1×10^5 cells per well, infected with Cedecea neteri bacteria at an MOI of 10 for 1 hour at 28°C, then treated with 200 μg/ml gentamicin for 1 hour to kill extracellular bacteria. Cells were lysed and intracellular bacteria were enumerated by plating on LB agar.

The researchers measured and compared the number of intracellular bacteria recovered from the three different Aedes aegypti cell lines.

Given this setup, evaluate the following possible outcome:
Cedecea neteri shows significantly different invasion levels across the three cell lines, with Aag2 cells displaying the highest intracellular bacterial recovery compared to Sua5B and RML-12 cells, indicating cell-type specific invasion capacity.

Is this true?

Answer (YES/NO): NO